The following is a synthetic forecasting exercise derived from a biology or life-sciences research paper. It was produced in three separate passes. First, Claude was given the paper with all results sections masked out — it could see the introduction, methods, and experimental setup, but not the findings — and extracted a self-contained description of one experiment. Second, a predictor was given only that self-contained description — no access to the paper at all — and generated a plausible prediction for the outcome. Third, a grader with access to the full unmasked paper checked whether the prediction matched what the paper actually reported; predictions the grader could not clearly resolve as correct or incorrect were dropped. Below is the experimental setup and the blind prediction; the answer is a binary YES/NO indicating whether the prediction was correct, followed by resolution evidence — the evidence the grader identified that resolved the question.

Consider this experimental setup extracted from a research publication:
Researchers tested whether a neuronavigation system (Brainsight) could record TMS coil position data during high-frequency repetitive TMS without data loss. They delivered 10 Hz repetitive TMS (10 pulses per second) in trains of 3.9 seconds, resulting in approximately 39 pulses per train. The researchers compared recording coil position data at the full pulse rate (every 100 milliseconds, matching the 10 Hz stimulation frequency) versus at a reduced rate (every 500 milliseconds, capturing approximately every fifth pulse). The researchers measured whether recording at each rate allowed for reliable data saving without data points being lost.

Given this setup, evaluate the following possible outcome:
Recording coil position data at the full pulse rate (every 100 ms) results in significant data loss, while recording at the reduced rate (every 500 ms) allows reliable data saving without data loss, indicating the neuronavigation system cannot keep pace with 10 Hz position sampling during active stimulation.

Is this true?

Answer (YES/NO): YES